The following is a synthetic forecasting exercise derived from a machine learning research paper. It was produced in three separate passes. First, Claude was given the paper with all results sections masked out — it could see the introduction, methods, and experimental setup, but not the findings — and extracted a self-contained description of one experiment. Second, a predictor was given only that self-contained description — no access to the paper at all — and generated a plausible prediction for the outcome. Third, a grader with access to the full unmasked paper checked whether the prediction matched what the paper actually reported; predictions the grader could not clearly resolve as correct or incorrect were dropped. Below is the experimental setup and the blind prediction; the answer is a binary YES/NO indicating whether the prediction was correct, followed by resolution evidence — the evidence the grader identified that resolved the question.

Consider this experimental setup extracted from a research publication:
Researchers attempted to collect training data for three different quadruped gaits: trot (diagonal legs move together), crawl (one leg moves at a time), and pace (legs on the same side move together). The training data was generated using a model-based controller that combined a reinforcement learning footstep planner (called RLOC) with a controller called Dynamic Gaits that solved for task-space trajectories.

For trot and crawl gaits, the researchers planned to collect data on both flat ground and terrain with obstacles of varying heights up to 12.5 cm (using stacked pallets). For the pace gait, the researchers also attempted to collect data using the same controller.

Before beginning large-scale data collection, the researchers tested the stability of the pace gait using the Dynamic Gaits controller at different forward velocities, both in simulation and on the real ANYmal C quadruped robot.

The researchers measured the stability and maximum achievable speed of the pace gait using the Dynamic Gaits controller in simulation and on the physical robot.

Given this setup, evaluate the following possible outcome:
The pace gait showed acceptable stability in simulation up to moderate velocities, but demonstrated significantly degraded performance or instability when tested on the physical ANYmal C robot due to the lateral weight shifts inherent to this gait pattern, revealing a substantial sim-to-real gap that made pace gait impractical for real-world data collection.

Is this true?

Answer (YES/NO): NO